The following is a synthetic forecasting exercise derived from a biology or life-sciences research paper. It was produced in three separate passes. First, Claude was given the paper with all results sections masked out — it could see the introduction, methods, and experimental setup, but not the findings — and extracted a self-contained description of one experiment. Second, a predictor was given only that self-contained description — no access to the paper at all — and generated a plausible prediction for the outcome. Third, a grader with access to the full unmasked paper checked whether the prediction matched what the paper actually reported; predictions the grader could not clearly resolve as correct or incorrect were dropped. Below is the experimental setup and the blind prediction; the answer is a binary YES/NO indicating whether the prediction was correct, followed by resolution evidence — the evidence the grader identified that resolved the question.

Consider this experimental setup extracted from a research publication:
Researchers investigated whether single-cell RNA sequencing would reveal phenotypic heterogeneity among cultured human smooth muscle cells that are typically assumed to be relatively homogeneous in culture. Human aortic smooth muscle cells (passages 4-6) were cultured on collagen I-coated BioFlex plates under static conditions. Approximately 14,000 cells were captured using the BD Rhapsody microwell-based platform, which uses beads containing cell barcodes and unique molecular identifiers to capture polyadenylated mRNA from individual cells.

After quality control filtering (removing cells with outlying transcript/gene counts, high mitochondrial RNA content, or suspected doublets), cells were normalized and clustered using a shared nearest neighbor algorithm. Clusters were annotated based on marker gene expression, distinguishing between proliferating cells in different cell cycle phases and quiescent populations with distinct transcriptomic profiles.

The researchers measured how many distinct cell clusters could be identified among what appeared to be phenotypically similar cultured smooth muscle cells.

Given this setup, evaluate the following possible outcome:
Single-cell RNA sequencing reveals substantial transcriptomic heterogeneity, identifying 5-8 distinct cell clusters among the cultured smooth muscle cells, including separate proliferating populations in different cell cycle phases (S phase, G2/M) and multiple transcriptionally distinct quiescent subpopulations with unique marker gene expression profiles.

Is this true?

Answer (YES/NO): NO